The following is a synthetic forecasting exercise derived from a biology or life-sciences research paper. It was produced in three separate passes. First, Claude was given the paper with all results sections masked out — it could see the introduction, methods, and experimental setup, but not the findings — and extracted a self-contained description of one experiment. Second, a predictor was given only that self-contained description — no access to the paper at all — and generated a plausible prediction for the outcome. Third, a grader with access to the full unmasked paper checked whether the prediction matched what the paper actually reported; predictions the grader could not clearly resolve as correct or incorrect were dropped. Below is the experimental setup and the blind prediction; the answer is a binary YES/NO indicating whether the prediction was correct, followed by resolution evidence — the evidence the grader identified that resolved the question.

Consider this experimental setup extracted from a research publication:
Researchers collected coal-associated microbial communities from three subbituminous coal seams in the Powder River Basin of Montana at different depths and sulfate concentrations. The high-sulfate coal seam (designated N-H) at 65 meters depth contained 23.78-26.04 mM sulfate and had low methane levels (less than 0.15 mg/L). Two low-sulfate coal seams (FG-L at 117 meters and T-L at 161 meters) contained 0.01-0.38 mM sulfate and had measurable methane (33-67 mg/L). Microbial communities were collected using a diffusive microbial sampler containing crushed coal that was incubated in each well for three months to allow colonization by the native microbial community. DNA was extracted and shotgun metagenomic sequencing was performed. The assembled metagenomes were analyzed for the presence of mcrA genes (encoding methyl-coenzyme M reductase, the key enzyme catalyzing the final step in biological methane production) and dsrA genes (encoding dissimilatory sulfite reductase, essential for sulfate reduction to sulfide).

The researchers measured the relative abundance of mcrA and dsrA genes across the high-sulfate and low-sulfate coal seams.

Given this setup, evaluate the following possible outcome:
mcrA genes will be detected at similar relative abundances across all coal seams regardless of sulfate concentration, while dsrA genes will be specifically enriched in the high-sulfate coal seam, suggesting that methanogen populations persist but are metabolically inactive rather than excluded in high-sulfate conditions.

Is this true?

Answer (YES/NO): NO